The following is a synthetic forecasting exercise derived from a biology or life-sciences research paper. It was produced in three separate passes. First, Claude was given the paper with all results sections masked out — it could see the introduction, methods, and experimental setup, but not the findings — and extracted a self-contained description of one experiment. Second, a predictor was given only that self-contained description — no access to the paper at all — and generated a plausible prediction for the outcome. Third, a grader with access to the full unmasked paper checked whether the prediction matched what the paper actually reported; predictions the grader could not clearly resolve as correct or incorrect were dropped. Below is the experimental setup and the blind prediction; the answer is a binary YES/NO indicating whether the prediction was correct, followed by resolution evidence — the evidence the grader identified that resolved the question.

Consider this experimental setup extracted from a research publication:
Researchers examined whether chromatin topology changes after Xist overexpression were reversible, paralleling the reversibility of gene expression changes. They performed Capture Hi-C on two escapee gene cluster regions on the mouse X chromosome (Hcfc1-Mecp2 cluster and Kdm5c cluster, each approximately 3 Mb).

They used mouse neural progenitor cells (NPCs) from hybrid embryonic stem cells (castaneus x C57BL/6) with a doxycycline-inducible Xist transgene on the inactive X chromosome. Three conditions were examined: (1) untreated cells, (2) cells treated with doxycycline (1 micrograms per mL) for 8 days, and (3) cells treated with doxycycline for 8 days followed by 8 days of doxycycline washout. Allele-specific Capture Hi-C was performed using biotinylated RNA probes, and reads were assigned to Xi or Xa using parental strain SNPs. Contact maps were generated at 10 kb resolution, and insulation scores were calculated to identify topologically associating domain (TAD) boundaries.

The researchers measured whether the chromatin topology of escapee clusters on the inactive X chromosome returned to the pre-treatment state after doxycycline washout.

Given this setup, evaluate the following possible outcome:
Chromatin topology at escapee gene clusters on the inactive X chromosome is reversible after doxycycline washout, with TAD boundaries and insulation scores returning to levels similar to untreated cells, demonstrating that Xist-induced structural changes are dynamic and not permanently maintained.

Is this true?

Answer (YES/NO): YES